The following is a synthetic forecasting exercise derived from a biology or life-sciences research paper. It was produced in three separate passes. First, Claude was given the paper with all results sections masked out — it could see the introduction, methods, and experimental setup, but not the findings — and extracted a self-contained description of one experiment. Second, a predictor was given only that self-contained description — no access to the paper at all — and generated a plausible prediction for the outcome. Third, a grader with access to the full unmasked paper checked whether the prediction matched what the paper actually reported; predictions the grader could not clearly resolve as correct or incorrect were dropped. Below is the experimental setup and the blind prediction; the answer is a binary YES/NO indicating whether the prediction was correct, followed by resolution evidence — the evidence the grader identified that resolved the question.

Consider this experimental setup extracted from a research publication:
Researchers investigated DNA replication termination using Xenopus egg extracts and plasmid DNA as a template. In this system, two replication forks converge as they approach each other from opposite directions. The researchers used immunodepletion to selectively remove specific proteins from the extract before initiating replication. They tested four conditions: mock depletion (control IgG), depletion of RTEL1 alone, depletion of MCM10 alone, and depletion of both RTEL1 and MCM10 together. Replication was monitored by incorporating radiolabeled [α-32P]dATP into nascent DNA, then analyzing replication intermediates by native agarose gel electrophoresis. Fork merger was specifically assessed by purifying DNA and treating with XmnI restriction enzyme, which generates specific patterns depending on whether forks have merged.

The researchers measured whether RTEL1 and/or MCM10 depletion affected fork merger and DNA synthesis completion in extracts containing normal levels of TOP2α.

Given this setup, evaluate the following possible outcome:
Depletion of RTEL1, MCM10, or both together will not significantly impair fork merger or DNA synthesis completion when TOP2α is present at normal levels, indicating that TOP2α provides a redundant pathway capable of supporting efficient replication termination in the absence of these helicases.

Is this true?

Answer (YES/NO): NO